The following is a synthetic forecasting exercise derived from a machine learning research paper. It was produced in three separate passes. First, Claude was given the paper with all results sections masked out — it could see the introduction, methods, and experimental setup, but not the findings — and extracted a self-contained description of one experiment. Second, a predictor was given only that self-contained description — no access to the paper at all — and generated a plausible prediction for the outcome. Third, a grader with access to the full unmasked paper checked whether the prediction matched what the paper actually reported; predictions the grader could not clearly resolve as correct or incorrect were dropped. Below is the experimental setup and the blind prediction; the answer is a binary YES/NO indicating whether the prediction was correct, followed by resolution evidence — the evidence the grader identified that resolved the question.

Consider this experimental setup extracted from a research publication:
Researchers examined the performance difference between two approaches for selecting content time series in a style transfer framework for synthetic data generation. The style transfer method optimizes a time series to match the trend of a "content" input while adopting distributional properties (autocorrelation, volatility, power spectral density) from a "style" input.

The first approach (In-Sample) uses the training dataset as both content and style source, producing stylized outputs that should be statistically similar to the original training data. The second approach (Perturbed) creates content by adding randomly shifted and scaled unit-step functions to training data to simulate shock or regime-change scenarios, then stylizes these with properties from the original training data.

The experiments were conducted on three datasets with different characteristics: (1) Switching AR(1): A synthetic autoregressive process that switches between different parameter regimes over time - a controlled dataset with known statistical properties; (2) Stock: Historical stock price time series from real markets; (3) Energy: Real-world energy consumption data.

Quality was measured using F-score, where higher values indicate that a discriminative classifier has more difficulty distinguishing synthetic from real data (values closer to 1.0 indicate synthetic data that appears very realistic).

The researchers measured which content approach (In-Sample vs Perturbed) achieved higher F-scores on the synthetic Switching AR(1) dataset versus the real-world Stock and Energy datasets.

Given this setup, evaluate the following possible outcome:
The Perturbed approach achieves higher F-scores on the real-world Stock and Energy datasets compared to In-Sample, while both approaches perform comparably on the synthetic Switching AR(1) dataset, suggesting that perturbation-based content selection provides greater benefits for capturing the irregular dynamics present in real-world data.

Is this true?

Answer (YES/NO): NO